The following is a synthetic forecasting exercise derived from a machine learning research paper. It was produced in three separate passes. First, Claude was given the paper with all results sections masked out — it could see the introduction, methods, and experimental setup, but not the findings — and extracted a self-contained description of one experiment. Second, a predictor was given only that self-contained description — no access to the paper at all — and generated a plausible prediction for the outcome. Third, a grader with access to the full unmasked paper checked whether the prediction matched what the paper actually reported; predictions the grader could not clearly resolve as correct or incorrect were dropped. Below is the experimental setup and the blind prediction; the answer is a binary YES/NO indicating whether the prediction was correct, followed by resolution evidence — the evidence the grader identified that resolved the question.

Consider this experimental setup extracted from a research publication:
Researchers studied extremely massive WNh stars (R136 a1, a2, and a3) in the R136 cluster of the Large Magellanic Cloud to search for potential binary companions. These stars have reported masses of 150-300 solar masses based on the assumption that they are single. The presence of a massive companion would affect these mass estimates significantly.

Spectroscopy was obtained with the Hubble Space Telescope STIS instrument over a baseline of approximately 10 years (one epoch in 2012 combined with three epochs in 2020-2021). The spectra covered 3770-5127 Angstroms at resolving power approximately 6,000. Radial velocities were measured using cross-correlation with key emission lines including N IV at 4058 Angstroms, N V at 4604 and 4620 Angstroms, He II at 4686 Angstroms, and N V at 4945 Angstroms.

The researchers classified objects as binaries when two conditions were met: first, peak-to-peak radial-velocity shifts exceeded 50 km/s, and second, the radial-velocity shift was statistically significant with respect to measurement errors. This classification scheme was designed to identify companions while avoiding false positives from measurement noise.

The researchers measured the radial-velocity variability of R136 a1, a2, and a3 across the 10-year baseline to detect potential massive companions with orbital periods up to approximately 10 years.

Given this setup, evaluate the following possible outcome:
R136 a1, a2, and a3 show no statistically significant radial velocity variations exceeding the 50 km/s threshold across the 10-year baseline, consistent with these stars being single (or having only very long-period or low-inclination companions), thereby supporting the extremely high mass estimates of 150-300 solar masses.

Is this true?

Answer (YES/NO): YES